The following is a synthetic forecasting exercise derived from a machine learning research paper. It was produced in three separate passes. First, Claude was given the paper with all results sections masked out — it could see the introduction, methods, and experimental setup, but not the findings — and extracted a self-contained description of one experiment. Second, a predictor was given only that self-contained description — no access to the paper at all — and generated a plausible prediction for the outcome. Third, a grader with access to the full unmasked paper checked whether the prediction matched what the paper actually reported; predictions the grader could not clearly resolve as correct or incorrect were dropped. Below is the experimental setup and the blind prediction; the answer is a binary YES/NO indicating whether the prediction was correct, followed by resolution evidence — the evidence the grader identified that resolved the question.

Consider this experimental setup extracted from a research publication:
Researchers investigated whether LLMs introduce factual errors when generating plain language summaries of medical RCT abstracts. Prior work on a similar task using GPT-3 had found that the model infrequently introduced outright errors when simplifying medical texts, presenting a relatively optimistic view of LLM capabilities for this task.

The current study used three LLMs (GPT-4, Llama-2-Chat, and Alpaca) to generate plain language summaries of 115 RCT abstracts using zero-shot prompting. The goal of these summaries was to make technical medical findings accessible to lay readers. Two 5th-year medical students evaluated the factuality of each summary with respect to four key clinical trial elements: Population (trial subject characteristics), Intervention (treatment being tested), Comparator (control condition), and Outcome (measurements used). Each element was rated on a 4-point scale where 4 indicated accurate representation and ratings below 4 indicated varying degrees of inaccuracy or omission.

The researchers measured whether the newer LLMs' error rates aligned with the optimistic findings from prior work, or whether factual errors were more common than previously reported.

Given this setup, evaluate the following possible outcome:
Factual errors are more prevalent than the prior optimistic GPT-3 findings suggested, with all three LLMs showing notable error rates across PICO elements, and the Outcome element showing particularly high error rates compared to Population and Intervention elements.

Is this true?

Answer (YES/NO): NO